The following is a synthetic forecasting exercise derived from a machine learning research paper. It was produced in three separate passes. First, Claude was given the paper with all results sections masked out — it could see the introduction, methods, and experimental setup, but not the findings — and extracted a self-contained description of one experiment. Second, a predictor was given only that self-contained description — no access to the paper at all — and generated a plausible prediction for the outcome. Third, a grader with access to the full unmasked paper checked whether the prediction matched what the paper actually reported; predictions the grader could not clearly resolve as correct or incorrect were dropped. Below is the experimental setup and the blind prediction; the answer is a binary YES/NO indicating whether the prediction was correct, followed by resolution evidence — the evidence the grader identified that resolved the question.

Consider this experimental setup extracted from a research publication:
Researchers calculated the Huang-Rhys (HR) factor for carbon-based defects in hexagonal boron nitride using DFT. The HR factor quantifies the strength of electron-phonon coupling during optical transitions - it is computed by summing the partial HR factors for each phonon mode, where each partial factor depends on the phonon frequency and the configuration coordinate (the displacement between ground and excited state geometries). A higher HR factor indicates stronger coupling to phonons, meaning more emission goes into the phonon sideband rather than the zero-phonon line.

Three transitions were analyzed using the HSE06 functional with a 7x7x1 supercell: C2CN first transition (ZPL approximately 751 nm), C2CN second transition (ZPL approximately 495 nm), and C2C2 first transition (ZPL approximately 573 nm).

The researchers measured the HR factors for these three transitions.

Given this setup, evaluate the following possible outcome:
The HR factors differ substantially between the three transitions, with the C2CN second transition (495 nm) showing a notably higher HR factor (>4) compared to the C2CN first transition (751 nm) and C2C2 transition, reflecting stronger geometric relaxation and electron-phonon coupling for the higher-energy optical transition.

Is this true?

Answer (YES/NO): NO